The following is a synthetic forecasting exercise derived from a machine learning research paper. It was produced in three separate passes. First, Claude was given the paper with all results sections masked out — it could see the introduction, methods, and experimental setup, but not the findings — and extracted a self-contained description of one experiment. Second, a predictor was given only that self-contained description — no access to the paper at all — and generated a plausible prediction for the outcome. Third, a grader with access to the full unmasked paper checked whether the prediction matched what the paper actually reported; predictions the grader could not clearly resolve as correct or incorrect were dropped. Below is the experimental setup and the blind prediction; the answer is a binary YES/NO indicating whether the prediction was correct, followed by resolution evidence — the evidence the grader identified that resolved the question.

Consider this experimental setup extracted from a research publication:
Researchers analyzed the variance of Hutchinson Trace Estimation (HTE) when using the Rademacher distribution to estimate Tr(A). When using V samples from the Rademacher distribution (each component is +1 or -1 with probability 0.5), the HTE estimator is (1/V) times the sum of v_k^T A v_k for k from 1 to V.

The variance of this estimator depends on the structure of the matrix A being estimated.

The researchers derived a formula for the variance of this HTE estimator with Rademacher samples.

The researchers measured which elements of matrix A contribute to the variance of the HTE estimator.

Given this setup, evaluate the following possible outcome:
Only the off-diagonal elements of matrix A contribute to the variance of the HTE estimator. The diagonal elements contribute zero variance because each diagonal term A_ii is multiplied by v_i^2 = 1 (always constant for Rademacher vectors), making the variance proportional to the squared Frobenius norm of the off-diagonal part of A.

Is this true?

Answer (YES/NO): YES